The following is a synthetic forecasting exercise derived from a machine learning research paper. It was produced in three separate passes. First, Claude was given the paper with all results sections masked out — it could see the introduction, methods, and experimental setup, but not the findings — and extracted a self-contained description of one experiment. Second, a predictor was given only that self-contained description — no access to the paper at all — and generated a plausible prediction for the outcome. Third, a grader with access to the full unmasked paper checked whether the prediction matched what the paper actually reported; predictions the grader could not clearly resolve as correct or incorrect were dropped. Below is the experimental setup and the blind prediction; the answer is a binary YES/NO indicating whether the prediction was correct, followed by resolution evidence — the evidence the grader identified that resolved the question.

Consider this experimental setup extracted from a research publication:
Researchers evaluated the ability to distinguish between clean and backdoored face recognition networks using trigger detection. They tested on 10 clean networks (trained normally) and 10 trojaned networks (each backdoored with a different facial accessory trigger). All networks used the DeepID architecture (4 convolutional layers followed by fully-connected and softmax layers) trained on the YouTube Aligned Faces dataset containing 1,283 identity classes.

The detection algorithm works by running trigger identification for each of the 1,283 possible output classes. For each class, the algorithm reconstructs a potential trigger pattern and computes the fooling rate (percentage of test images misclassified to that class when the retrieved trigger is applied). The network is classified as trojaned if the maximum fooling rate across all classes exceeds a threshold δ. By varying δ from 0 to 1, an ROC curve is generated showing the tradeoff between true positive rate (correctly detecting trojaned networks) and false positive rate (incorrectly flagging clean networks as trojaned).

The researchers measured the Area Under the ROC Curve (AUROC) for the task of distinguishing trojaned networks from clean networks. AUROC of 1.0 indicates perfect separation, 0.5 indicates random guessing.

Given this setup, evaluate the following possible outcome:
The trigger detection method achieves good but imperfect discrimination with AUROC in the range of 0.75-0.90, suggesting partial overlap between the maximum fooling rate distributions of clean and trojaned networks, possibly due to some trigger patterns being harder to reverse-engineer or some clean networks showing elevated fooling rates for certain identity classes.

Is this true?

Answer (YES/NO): YES